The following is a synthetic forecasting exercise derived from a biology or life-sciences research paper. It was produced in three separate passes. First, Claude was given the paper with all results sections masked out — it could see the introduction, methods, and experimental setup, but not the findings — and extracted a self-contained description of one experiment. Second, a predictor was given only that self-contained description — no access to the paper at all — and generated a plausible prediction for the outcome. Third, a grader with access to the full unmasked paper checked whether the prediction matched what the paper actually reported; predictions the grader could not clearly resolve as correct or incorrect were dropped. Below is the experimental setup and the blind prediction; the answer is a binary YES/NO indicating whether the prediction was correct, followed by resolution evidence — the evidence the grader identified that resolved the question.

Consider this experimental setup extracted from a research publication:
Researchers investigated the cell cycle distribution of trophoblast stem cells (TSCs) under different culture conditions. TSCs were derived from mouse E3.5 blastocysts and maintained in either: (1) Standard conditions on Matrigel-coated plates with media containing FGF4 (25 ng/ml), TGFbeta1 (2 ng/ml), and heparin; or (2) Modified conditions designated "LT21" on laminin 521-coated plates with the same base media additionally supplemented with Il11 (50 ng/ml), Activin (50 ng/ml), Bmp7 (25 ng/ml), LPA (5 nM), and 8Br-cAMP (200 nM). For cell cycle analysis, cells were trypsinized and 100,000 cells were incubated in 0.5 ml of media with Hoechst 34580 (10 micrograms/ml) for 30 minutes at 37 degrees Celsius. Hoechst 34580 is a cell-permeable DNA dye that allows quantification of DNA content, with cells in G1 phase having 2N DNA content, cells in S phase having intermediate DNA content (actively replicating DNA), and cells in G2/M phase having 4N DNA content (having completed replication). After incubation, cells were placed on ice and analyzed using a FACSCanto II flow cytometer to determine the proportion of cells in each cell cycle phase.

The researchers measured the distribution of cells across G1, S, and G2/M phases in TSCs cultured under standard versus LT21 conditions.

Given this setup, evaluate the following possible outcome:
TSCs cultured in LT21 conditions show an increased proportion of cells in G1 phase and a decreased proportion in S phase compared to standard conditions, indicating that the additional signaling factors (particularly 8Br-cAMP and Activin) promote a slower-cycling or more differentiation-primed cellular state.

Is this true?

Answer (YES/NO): NO